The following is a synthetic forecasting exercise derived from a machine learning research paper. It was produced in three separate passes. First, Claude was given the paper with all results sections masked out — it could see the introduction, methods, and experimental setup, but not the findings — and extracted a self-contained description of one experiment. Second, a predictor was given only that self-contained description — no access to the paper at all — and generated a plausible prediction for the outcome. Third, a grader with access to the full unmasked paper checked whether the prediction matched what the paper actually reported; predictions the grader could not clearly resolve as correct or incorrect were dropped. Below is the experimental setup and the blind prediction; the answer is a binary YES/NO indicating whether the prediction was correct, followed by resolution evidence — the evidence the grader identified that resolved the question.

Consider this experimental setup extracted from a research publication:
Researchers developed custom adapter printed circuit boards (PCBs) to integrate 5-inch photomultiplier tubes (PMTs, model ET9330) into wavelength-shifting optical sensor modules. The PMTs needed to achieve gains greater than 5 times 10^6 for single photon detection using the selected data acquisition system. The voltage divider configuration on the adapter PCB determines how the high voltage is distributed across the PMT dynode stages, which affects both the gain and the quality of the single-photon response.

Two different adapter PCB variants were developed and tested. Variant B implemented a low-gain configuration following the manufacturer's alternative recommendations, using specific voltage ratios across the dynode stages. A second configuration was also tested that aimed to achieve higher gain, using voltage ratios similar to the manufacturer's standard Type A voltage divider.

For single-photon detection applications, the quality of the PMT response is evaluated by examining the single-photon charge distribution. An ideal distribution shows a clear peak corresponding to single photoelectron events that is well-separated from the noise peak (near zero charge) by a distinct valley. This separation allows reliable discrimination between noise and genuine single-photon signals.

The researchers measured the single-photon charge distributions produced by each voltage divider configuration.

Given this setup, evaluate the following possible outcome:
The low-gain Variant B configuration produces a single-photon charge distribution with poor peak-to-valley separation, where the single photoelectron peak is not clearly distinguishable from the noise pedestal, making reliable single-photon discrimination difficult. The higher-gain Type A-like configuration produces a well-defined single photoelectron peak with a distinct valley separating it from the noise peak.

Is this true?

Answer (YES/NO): NO